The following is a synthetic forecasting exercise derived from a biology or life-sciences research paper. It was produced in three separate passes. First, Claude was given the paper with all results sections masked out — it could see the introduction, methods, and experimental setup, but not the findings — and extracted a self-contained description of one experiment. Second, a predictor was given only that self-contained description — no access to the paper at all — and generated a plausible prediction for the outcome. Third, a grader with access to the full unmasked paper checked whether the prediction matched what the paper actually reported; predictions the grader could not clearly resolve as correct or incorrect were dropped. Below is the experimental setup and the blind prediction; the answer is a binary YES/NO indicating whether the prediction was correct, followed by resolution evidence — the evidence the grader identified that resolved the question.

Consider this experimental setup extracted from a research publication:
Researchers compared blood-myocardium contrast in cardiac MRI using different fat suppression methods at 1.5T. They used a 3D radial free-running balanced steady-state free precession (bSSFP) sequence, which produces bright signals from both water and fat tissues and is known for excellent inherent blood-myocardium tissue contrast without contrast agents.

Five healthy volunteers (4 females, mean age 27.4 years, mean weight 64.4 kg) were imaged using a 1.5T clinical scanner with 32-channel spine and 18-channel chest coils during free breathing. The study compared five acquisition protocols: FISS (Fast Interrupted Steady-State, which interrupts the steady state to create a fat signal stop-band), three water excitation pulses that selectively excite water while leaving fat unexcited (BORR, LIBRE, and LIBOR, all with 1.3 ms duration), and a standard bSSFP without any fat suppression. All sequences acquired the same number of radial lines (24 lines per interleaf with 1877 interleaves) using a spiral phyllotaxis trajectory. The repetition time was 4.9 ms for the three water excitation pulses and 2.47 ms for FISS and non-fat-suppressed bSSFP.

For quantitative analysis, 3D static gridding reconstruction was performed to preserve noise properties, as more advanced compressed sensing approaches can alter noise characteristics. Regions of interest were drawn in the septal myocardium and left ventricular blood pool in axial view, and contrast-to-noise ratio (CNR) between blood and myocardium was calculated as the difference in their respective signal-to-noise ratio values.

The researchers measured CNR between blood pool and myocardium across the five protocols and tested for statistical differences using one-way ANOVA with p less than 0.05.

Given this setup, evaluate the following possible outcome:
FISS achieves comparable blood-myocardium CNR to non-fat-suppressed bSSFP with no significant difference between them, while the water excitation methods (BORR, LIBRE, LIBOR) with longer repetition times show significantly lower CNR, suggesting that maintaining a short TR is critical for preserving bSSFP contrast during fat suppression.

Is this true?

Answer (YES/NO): NO